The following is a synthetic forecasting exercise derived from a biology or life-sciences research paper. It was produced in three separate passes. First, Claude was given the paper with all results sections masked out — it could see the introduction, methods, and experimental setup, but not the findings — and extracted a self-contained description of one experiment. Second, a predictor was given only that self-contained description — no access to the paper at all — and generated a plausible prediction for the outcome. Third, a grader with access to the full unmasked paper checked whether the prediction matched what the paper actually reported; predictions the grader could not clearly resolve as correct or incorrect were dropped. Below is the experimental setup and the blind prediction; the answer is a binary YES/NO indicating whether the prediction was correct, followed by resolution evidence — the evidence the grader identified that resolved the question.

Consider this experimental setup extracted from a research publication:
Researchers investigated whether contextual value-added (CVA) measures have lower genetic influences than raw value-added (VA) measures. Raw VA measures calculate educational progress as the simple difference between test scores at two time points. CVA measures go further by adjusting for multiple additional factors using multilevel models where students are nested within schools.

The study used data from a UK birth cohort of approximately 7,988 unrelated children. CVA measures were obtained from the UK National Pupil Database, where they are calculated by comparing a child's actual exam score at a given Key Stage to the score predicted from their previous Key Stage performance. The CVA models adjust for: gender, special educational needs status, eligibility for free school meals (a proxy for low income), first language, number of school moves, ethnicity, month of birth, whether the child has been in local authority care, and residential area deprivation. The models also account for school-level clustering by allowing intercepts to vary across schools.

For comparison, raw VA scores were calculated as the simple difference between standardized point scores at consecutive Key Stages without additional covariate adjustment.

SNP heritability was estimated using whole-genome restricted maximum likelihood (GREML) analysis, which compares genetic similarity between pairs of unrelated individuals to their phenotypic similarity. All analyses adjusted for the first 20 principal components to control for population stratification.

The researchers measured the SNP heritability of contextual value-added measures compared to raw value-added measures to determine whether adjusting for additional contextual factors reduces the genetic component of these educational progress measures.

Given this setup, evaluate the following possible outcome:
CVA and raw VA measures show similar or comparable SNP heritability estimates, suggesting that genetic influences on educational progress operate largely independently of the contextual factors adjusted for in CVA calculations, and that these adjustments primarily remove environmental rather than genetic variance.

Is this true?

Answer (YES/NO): NO